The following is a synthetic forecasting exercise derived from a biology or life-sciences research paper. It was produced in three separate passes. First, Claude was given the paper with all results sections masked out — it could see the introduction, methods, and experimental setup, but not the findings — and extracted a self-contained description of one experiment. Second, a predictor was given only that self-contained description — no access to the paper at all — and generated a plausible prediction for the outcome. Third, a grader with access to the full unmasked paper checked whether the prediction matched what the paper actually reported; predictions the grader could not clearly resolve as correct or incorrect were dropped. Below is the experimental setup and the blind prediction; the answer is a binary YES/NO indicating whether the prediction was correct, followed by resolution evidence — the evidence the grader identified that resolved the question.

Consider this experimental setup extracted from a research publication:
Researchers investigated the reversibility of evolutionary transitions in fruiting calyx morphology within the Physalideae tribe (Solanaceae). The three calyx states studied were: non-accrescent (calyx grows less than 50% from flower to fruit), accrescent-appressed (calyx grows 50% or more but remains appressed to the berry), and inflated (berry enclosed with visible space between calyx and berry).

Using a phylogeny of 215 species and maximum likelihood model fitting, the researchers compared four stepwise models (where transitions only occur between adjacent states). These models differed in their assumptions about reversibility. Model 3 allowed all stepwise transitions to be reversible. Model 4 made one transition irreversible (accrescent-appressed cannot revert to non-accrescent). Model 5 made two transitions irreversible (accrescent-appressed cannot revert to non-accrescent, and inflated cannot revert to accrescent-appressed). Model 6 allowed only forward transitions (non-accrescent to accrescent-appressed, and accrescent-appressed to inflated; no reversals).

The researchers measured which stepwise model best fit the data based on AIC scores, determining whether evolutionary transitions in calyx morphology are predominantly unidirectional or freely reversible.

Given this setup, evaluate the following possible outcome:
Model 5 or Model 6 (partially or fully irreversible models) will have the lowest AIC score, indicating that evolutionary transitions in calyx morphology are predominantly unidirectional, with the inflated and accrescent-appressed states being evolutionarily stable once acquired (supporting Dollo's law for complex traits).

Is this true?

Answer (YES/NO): NO